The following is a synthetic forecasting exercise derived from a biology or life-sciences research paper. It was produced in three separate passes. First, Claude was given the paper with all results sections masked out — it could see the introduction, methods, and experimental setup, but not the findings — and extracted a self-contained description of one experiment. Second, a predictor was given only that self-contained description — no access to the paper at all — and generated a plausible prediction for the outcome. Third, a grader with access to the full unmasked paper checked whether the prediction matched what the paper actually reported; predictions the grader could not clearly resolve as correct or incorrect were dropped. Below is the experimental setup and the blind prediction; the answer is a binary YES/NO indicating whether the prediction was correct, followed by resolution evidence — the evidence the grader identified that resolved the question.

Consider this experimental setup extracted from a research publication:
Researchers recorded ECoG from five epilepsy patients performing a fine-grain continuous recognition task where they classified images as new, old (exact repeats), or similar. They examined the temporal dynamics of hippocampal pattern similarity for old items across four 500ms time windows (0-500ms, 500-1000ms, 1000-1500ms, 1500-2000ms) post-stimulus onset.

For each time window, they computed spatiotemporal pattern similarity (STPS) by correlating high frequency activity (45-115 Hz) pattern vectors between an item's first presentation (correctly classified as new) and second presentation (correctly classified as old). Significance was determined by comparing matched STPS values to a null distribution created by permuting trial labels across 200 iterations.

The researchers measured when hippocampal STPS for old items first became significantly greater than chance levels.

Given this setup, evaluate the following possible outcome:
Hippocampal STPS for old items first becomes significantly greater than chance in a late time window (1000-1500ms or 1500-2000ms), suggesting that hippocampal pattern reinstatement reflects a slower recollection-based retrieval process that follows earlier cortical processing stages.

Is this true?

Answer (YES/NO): YES